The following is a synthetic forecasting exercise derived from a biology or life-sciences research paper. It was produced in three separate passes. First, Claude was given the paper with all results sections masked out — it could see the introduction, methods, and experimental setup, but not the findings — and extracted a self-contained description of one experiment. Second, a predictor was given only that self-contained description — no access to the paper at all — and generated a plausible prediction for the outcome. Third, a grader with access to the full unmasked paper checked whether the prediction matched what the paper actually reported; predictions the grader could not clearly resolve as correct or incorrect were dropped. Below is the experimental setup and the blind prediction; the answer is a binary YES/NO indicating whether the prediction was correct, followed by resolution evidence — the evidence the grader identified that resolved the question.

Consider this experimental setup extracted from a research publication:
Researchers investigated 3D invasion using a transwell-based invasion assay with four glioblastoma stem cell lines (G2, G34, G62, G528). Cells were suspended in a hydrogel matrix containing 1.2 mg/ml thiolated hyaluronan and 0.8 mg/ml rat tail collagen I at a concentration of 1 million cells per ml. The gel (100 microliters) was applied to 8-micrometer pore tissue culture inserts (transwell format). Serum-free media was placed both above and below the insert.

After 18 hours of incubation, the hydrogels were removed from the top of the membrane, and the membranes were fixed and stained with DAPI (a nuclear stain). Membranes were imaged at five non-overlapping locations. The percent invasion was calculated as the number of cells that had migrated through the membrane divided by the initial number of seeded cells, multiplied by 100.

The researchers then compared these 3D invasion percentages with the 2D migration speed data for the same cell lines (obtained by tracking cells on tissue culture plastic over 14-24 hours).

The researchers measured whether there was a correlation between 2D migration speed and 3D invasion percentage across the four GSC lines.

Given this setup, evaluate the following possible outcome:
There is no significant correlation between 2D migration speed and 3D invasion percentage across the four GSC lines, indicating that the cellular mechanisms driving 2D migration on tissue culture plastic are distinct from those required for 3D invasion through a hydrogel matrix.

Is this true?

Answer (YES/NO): YES